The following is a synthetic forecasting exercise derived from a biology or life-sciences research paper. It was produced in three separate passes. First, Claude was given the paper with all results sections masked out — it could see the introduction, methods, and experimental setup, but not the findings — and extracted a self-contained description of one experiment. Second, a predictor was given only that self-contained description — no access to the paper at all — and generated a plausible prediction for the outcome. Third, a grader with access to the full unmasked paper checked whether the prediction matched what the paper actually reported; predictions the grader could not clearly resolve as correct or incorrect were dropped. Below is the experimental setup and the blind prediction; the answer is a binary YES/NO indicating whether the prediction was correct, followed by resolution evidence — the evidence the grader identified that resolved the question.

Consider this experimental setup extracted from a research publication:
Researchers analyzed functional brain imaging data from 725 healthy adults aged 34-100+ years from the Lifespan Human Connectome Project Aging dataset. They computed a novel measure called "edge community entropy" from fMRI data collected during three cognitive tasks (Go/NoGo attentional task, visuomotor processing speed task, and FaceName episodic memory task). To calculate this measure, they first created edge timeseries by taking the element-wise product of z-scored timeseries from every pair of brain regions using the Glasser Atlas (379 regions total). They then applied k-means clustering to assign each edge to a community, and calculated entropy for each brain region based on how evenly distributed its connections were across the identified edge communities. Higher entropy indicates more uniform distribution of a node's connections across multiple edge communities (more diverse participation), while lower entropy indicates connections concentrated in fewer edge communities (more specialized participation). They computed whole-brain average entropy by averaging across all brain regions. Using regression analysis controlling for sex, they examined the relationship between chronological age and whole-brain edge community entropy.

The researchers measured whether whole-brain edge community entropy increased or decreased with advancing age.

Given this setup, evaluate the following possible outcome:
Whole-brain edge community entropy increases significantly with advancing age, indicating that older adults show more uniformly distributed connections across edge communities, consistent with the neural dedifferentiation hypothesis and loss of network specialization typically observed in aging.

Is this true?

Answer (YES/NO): YES